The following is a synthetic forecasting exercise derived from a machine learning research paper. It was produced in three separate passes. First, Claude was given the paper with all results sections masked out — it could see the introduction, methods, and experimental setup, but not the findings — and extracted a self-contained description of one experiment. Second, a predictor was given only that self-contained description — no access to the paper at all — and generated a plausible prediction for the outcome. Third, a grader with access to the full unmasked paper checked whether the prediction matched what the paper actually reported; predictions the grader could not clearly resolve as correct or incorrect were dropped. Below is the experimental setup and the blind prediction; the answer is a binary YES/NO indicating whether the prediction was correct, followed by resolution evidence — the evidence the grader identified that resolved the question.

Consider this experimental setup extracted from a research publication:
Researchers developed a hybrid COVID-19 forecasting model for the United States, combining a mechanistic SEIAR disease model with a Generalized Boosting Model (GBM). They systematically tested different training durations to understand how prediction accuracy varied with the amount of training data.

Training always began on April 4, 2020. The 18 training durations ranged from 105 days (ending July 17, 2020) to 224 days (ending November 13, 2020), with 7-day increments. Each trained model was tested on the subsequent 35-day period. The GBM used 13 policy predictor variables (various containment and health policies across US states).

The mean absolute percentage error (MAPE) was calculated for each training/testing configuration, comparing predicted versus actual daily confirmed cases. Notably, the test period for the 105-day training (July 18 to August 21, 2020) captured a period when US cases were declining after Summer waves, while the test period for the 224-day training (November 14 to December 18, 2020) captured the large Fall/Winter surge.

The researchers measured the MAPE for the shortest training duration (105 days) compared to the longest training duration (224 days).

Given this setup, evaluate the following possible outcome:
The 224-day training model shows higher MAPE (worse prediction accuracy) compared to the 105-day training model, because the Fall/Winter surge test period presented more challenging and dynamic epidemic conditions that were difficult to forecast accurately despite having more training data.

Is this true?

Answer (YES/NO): NO